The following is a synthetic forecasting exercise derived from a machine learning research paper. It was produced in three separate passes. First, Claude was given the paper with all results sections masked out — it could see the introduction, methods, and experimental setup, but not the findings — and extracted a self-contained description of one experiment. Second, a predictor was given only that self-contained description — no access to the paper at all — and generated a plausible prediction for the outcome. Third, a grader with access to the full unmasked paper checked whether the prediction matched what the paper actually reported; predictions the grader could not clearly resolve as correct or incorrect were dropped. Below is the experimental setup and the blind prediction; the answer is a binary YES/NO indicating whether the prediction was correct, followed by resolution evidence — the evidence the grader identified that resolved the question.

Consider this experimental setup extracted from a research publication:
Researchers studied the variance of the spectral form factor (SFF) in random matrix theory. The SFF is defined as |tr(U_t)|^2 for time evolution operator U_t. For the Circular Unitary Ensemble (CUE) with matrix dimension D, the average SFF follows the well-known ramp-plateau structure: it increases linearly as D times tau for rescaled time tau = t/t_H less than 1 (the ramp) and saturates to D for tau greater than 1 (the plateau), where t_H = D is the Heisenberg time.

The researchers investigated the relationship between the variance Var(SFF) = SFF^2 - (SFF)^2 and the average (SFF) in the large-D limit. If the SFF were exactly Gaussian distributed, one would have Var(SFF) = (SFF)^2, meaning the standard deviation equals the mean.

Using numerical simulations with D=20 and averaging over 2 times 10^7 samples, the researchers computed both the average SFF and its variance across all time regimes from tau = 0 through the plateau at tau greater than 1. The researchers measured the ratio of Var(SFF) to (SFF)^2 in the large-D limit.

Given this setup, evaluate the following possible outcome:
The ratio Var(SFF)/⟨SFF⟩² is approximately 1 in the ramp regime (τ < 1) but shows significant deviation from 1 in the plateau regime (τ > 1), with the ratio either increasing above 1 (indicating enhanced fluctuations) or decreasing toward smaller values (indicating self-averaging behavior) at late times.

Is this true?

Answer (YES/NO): NO